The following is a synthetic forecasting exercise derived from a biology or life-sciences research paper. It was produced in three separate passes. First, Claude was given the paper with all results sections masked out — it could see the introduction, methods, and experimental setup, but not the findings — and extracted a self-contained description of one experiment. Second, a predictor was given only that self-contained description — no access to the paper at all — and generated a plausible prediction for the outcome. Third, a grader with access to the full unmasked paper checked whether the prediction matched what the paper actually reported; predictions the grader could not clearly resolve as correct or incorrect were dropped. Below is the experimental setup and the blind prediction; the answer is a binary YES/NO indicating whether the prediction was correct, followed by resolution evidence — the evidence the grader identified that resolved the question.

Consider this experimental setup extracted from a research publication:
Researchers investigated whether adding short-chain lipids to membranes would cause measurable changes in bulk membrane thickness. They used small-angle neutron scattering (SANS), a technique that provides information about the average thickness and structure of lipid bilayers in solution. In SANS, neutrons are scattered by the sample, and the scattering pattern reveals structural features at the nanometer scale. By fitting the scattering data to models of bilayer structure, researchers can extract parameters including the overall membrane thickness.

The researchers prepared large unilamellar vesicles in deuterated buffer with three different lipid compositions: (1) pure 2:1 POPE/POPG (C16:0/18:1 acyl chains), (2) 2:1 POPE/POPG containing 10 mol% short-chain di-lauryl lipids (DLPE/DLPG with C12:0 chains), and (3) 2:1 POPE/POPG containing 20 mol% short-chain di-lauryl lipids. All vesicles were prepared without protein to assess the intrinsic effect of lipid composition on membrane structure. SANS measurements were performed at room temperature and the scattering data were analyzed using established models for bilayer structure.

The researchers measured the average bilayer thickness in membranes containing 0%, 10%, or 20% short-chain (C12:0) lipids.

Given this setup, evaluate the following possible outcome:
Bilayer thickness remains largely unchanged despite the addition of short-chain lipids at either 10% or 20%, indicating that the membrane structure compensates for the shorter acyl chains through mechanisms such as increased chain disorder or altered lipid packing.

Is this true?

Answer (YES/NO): NO